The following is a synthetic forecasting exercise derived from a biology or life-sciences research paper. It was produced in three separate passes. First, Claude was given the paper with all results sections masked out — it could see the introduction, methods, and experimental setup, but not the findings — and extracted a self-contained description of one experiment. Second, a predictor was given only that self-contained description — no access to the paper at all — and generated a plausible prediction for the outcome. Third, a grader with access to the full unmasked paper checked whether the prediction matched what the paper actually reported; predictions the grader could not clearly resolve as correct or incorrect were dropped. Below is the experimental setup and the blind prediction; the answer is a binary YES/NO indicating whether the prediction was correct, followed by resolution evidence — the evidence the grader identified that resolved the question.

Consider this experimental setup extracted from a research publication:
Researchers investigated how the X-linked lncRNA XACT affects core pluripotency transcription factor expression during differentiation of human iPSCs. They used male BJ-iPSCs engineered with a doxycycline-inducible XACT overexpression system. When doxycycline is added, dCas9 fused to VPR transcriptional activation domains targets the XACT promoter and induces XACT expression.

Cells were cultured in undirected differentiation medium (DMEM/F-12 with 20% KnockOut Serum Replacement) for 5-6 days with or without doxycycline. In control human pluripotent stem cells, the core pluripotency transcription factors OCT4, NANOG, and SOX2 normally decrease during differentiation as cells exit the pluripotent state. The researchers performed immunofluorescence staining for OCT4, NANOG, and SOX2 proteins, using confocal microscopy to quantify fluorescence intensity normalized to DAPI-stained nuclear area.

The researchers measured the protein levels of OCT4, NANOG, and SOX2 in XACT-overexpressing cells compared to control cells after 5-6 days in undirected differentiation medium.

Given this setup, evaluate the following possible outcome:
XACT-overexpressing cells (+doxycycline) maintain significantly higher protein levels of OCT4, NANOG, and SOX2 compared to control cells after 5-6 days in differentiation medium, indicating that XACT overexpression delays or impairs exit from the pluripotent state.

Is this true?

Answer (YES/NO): NO